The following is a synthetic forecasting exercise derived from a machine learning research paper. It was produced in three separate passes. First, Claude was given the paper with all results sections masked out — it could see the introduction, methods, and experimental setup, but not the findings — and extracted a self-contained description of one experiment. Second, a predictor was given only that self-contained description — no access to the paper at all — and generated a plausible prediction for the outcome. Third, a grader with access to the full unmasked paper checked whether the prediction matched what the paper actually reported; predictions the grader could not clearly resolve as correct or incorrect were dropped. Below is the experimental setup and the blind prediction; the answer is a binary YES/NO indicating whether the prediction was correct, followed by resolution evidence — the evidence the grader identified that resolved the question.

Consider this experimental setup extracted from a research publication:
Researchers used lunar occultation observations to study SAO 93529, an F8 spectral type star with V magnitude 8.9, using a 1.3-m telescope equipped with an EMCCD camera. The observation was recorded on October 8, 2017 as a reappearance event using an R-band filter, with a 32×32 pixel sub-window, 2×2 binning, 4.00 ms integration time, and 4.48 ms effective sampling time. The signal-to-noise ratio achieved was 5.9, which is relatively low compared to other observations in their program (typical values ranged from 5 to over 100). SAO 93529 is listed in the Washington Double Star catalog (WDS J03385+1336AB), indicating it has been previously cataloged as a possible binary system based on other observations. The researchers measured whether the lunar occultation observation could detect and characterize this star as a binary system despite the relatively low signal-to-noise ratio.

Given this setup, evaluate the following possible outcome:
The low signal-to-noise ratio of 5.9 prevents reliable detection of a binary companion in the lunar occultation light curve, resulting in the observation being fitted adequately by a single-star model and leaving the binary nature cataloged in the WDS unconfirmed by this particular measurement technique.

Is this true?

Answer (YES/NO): NO